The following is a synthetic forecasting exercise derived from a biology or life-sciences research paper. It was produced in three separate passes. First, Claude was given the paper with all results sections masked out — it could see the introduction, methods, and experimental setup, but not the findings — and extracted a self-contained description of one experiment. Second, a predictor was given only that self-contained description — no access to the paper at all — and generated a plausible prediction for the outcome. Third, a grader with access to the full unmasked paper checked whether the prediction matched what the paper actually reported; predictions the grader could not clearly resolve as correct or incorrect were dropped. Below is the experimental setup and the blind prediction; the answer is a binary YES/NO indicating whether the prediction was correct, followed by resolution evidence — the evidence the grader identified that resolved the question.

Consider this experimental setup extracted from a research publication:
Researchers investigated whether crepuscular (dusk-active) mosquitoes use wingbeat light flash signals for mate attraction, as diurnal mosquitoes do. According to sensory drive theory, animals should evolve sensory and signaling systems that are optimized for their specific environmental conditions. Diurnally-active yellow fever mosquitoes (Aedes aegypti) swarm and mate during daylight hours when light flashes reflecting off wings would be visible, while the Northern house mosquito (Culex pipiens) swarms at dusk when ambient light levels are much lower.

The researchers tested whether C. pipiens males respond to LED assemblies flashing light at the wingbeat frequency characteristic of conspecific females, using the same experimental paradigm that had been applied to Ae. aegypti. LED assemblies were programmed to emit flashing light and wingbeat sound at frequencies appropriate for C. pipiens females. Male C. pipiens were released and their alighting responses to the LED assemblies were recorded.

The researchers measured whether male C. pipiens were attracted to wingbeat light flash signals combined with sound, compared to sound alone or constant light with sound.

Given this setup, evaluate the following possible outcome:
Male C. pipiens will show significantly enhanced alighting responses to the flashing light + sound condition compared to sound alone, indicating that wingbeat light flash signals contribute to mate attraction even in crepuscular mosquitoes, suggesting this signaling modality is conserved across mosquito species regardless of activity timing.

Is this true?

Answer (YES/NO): NO